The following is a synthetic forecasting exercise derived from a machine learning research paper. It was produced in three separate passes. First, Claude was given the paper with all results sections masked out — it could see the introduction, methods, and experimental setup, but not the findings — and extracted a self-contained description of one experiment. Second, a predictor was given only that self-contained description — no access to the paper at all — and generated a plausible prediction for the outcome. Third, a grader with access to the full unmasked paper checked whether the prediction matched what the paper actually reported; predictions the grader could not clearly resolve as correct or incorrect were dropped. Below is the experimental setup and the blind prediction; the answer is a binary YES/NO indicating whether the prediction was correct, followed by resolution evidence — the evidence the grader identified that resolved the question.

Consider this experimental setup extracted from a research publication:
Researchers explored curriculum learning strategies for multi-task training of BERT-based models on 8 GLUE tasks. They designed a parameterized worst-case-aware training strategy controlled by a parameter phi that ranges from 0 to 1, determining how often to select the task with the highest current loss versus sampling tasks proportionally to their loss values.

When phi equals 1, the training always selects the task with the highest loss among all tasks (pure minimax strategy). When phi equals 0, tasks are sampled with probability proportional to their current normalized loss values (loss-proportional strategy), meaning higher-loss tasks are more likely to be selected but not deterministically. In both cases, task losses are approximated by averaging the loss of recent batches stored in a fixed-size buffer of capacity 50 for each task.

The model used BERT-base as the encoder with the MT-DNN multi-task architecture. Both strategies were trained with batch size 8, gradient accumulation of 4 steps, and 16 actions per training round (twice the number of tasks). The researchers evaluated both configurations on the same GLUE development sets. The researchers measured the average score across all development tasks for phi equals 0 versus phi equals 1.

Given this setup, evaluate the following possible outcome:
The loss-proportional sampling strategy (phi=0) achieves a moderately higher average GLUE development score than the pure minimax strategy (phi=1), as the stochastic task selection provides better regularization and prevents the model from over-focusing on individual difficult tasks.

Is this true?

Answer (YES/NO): NO